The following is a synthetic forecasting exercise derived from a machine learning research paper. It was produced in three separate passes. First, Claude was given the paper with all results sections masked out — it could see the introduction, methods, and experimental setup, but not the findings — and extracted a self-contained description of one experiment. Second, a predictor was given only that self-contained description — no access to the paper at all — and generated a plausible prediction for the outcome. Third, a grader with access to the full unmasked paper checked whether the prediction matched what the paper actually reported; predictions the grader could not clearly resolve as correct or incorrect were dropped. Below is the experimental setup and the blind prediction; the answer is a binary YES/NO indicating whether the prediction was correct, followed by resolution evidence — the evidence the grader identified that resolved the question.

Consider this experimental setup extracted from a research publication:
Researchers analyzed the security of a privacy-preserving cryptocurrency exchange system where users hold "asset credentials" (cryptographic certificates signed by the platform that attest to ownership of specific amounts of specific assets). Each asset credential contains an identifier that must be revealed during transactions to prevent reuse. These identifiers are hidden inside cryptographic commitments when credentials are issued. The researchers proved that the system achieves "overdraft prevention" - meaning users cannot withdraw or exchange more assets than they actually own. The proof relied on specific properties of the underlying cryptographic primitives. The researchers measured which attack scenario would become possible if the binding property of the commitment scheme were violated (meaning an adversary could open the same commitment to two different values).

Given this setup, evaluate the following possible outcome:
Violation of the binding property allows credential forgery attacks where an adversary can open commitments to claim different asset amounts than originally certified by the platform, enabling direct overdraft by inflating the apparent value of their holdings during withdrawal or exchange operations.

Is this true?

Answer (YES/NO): YES